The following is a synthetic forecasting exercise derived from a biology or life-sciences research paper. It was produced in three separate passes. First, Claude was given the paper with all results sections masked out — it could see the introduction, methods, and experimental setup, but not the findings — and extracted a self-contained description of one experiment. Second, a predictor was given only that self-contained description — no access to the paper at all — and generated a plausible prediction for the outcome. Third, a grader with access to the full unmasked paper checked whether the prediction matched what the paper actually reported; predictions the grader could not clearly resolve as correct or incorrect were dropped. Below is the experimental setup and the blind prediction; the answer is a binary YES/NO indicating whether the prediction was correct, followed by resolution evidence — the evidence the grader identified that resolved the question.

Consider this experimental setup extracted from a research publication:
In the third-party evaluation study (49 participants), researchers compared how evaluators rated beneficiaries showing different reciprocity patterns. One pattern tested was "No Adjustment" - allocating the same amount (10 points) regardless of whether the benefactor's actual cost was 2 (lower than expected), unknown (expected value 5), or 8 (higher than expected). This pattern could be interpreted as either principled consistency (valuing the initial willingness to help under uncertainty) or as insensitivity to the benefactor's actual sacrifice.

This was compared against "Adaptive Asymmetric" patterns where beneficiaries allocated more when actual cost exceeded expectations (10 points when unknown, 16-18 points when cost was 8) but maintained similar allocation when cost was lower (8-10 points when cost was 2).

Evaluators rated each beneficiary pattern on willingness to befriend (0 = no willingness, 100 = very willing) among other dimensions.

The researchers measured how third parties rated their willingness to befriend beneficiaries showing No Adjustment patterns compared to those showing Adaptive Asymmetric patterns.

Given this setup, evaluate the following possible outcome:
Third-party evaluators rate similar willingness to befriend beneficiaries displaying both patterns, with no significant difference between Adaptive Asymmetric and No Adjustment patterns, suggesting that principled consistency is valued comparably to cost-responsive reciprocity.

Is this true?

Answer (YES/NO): NO